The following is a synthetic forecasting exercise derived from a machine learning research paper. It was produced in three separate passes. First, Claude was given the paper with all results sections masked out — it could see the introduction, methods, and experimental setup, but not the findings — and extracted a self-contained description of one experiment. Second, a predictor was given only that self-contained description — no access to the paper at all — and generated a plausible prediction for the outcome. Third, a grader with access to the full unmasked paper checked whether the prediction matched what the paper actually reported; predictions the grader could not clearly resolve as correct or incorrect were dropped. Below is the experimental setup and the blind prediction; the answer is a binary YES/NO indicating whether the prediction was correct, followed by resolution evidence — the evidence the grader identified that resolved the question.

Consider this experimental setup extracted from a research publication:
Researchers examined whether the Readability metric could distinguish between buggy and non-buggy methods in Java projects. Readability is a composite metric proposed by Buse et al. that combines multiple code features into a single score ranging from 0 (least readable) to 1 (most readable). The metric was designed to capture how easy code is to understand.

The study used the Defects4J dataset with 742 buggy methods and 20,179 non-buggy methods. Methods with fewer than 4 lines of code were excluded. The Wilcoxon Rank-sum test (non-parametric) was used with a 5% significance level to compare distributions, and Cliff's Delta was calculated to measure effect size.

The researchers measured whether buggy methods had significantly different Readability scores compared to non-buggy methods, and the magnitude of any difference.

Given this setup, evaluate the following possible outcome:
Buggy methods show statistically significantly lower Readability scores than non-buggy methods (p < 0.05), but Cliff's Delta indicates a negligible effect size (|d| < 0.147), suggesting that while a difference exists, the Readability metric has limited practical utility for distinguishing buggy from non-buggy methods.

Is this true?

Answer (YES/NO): NO